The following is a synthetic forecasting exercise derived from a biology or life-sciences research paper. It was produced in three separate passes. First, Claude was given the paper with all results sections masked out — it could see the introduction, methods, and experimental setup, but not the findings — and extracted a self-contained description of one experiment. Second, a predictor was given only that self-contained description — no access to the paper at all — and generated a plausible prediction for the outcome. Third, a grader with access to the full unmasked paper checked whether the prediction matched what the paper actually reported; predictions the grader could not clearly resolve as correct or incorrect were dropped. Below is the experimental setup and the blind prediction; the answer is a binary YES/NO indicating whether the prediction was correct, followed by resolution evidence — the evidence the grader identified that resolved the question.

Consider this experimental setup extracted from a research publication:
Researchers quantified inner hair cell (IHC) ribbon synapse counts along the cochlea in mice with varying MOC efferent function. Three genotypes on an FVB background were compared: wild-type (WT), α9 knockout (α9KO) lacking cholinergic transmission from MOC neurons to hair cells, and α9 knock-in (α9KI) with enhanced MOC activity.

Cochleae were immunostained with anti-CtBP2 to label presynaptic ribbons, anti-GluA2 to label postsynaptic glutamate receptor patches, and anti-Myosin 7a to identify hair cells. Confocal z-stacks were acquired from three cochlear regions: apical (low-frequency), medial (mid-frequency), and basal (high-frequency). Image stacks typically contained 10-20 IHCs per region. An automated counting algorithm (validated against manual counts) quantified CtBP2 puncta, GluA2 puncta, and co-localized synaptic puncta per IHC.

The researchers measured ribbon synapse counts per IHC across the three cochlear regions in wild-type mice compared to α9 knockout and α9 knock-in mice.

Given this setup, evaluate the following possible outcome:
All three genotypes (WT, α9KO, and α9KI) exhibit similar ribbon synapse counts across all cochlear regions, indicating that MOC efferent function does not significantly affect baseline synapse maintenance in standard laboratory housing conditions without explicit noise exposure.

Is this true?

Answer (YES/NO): NO